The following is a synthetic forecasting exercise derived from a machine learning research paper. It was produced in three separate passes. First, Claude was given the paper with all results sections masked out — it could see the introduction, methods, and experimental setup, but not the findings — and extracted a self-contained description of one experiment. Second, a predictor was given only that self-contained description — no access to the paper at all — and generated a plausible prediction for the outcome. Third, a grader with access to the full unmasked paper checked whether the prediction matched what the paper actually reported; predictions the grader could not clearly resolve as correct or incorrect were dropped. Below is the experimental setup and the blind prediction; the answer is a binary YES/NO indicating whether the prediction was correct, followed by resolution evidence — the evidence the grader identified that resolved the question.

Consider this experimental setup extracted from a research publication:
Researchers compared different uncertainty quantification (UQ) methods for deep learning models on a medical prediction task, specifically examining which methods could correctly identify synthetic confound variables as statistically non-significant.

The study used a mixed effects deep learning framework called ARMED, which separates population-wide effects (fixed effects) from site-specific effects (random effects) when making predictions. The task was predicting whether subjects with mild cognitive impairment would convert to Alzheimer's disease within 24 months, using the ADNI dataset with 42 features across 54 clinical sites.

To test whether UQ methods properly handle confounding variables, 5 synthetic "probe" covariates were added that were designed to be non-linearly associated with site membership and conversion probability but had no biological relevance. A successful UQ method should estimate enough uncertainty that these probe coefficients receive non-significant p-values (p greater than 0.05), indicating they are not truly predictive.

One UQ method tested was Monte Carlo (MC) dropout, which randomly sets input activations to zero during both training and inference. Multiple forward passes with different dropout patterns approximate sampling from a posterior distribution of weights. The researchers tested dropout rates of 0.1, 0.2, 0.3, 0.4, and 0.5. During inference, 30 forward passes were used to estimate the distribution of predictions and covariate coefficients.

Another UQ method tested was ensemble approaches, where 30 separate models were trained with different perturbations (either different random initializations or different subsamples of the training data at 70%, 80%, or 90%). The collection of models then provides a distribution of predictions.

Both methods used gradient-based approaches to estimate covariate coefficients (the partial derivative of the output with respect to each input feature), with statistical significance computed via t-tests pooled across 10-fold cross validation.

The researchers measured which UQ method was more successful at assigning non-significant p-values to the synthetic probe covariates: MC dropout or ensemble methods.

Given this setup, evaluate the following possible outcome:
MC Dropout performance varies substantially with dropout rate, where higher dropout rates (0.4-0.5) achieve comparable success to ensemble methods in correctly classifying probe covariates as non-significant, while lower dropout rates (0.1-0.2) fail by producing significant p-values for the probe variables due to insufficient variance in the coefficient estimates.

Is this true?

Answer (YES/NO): NO